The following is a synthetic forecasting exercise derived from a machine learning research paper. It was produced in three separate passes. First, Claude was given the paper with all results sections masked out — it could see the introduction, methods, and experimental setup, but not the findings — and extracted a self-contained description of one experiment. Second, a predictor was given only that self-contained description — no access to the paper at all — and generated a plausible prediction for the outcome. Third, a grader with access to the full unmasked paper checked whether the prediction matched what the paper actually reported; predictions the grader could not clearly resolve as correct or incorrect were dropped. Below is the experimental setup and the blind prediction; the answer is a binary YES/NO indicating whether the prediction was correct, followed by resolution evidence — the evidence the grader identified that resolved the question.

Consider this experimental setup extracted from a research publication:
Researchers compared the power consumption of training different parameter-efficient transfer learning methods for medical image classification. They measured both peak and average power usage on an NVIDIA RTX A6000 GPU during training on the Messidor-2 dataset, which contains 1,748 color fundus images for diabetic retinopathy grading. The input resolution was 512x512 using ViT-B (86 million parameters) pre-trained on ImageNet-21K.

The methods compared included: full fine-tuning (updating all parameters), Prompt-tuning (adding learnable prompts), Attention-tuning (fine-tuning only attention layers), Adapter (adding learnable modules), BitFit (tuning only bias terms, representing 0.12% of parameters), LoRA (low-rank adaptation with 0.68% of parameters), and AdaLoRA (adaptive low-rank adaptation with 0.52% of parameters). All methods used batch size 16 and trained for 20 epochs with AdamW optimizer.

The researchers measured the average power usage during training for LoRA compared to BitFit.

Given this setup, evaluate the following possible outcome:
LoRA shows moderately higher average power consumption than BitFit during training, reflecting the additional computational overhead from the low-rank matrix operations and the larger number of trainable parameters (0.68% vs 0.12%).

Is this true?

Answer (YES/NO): NO